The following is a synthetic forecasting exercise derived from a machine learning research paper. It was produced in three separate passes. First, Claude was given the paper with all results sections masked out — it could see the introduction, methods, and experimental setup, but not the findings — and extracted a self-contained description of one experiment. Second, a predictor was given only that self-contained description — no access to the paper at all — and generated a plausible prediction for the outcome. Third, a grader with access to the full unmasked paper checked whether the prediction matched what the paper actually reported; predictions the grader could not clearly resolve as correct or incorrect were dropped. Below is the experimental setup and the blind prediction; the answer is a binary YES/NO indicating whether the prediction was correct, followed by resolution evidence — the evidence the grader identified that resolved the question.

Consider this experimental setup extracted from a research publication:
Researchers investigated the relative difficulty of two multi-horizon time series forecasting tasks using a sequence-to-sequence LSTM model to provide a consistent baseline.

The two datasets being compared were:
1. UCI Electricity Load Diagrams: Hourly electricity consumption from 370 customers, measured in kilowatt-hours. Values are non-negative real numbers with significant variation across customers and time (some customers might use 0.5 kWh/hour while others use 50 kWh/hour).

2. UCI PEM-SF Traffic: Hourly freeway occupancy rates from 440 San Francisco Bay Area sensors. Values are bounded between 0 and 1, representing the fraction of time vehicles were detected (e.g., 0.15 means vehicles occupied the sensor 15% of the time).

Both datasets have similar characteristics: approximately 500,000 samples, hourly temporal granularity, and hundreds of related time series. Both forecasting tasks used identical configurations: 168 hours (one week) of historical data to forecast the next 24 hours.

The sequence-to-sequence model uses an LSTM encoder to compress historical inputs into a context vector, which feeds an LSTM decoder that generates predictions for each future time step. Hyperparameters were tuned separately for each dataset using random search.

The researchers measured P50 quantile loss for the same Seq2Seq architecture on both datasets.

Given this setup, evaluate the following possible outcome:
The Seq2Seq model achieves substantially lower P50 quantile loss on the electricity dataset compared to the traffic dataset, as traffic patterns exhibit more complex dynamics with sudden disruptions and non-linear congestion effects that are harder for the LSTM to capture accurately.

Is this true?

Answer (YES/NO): YES